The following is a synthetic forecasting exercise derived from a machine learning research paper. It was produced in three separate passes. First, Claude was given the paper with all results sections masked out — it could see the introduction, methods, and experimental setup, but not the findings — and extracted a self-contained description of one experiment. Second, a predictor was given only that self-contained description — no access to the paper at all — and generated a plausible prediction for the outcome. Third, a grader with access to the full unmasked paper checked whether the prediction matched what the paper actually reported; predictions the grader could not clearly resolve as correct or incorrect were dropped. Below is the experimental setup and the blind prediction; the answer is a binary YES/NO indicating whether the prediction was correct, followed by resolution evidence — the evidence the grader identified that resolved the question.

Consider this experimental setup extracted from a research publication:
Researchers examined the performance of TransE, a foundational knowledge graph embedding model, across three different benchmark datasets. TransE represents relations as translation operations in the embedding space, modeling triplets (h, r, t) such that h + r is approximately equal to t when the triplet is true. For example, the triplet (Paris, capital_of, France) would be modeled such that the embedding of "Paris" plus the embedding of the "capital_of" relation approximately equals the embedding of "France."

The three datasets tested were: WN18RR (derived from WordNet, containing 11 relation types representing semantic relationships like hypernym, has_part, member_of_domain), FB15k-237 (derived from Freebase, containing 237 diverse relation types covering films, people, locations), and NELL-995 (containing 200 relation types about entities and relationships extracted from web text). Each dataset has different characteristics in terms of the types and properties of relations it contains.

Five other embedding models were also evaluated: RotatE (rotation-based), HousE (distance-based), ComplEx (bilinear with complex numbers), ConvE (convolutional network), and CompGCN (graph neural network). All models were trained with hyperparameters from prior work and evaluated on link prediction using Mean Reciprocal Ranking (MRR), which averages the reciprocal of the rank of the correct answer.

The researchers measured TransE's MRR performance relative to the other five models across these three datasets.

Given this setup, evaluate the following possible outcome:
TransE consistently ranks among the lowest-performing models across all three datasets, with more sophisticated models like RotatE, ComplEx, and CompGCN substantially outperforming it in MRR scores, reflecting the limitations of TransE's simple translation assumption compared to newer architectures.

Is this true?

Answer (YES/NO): NO